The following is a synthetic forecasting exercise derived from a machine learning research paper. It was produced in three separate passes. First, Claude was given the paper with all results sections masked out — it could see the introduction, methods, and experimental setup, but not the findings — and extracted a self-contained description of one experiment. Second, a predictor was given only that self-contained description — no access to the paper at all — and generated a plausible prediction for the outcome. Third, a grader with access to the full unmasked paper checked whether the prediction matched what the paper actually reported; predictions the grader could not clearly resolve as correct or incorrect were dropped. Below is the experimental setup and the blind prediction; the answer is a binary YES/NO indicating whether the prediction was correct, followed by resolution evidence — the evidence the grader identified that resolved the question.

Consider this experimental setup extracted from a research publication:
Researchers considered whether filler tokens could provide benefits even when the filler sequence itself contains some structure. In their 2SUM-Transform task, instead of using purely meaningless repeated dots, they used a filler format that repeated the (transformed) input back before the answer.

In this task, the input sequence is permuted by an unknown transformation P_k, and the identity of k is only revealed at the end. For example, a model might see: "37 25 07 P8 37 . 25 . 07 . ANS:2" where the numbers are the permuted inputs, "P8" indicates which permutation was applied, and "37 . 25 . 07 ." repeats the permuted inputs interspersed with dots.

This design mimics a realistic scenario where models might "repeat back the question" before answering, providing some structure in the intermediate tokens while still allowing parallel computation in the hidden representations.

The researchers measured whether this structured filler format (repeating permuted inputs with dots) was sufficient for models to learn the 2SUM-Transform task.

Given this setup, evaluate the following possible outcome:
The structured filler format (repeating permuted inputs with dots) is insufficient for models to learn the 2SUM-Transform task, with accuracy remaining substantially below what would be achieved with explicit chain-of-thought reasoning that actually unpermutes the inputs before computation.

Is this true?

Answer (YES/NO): NO